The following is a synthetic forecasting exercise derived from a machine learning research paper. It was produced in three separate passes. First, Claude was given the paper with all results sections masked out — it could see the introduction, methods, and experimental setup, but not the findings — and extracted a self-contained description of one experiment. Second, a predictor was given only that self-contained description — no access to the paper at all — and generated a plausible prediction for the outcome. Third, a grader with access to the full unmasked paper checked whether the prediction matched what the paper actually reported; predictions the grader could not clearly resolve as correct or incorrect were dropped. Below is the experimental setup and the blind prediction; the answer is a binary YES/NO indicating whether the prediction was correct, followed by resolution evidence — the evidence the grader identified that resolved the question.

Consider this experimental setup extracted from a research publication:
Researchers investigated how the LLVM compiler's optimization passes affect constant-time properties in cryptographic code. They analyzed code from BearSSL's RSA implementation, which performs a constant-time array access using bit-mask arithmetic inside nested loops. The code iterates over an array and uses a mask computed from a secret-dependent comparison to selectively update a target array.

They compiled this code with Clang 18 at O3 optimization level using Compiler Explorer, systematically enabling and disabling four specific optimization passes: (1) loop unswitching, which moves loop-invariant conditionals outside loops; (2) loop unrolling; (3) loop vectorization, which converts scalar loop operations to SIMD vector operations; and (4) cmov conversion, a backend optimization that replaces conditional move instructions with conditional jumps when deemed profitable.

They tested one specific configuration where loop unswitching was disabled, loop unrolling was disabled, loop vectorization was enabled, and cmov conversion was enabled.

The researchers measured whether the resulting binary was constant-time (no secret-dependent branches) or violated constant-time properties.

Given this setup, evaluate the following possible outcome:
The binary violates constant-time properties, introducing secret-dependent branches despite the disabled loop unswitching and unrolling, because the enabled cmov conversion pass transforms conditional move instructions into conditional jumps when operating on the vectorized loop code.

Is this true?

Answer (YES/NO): NO